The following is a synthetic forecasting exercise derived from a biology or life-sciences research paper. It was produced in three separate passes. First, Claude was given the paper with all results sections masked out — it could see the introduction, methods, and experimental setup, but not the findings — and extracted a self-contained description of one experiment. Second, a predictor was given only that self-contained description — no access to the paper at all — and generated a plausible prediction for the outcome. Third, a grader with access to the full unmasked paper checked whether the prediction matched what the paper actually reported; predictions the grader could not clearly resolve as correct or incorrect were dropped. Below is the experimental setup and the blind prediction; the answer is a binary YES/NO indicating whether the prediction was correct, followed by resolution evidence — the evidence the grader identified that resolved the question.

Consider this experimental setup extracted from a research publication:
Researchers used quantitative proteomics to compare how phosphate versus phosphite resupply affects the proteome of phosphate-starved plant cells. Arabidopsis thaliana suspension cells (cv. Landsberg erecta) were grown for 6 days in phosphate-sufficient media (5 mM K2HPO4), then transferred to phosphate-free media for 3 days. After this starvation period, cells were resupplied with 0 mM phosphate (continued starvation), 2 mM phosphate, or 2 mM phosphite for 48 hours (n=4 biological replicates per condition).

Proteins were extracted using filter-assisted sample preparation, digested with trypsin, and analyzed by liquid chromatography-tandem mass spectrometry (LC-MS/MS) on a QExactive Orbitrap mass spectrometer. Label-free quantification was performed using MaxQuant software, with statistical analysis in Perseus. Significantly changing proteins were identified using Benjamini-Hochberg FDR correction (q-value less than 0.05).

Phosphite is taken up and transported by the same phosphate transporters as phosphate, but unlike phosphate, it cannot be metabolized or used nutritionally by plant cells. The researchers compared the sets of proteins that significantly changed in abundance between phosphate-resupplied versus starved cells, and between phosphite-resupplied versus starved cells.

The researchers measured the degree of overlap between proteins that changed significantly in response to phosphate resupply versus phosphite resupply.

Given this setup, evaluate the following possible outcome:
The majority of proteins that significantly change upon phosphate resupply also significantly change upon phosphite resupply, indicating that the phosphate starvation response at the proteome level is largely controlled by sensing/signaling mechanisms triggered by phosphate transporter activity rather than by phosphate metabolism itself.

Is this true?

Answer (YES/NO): YES